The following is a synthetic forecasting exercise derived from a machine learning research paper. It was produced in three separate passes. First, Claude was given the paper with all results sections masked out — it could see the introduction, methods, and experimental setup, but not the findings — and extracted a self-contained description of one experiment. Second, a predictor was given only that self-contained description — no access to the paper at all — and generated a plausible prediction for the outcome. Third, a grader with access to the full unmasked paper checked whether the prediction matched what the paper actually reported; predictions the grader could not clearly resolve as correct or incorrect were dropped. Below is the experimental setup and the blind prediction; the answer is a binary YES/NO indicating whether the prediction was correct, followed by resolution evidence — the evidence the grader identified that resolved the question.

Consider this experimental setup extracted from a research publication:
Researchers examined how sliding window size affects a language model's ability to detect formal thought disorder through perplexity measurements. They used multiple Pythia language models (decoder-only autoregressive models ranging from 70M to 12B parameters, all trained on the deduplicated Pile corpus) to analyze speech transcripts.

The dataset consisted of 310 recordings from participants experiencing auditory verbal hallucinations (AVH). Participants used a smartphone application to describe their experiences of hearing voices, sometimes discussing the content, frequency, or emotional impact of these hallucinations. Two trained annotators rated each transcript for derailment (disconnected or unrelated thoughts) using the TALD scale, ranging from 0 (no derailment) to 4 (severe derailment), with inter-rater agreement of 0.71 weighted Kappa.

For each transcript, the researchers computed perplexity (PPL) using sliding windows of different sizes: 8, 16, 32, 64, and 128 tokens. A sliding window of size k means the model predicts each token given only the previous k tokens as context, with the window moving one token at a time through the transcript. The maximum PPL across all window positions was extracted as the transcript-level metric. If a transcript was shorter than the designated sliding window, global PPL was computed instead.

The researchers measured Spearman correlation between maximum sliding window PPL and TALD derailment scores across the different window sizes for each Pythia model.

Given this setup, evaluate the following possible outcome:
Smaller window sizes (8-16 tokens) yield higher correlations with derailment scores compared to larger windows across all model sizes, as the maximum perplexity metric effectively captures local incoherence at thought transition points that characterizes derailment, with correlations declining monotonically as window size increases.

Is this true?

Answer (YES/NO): NO